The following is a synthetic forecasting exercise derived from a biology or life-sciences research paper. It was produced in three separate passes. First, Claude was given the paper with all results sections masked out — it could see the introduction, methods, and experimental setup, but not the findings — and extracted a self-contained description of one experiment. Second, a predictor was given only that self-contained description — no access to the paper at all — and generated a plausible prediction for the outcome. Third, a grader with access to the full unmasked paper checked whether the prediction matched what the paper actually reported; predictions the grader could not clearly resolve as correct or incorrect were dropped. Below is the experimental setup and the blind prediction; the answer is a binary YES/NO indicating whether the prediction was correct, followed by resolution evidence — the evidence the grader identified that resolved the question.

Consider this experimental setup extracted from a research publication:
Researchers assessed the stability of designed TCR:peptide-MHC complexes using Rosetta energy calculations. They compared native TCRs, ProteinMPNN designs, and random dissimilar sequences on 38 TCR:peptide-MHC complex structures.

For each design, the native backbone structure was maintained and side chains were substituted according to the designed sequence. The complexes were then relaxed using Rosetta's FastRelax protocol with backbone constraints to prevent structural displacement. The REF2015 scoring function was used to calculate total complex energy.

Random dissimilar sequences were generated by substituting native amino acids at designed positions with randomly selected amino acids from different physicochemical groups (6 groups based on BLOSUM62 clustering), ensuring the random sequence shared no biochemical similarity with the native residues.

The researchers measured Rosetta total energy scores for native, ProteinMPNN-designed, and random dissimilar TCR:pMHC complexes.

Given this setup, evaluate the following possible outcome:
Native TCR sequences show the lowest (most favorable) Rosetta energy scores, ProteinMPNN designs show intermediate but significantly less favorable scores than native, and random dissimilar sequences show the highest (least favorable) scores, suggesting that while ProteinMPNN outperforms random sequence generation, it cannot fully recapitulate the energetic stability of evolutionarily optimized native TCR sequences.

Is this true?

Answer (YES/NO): NO